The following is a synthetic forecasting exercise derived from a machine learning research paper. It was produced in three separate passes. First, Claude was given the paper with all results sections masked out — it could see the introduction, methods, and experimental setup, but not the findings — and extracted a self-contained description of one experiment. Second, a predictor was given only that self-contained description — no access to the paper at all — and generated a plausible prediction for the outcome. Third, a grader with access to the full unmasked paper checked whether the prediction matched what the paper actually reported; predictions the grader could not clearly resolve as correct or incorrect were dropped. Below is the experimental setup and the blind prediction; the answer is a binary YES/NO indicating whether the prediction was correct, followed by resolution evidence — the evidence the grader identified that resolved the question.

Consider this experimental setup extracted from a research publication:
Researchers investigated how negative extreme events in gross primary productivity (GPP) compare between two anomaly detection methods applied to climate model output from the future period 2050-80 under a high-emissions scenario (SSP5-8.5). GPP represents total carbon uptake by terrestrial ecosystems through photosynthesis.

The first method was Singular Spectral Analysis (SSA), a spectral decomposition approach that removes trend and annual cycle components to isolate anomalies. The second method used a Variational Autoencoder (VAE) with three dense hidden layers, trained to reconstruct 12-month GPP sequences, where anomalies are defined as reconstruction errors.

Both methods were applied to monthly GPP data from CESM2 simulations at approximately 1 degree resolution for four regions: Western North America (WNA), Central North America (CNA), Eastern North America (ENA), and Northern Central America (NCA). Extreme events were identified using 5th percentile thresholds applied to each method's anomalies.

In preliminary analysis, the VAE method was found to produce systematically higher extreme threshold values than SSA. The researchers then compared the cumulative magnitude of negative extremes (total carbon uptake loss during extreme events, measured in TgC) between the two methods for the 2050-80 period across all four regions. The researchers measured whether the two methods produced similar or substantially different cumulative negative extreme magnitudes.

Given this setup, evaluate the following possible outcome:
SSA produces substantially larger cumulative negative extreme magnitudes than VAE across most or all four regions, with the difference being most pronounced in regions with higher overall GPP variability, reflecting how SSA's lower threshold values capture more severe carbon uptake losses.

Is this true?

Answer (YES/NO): NO